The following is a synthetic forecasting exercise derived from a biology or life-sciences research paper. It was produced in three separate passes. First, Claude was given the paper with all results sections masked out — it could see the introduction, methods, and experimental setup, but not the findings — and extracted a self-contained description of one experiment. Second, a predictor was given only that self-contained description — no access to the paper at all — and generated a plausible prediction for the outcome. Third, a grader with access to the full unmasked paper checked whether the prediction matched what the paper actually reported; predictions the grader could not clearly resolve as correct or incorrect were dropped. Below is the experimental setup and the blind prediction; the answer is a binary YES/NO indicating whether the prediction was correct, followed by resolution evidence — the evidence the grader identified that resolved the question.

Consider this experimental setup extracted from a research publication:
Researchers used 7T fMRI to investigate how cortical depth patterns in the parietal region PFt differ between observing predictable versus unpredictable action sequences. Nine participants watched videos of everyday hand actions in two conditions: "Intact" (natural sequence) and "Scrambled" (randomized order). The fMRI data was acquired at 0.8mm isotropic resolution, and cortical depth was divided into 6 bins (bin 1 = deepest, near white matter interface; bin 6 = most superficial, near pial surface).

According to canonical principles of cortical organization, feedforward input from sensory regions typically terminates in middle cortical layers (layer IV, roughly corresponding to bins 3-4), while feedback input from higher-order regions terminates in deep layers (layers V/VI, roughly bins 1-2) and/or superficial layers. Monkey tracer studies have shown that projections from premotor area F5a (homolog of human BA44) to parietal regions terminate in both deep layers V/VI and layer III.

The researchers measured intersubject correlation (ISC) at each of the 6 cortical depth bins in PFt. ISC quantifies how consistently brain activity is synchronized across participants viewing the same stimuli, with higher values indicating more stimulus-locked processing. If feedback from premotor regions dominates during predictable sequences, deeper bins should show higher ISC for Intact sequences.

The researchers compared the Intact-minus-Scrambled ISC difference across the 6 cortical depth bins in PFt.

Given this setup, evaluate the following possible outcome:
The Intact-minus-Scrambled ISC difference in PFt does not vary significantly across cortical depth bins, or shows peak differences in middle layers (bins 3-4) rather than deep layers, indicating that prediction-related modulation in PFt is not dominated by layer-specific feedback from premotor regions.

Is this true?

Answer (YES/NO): NO